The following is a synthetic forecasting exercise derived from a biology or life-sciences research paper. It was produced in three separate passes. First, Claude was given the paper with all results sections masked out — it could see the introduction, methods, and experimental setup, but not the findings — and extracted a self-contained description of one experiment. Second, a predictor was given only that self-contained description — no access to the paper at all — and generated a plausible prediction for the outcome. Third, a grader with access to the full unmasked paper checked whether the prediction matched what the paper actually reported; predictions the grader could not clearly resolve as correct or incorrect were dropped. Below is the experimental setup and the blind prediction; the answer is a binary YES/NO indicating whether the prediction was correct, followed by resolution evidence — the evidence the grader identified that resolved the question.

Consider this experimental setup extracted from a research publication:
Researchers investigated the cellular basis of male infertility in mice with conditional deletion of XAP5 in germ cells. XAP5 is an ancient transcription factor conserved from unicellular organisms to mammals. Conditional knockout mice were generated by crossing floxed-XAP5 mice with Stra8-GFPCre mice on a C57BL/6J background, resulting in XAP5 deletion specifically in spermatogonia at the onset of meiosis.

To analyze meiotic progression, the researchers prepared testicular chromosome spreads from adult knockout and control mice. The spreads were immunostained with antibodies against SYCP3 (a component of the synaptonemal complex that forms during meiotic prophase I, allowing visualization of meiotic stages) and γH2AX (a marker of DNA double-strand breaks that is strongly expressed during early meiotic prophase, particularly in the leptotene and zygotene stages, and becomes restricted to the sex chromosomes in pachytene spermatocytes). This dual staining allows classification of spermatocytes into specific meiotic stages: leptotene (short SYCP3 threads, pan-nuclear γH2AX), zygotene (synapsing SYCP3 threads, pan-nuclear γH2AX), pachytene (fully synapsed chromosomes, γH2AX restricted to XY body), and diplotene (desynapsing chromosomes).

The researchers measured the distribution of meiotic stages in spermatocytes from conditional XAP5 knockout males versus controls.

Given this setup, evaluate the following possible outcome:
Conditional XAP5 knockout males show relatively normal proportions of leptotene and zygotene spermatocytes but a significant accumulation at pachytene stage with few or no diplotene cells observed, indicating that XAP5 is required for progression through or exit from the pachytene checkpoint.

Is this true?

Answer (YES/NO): NO